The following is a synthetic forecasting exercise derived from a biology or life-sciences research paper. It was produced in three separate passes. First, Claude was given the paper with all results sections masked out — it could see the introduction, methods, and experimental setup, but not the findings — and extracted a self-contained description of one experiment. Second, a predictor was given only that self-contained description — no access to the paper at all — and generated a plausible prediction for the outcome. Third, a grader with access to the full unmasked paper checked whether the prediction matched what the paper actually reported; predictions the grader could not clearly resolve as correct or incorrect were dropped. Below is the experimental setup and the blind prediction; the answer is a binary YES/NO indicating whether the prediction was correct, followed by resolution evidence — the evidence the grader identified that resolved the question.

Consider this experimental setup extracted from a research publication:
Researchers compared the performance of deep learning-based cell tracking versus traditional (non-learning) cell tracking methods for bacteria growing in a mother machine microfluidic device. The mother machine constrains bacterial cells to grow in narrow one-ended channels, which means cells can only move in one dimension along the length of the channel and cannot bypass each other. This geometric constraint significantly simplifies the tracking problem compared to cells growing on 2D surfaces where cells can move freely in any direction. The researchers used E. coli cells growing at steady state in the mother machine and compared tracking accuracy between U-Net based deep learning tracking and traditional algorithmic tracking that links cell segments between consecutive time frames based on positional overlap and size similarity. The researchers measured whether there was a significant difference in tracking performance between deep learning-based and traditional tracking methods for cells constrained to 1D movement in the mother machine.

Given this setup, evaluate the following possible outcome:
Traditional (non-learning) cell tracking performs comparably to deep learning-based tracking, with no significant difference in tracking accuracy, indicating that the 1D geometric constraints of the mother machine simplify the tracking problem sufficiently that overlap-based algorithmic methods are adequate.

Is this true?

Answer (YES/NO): YES